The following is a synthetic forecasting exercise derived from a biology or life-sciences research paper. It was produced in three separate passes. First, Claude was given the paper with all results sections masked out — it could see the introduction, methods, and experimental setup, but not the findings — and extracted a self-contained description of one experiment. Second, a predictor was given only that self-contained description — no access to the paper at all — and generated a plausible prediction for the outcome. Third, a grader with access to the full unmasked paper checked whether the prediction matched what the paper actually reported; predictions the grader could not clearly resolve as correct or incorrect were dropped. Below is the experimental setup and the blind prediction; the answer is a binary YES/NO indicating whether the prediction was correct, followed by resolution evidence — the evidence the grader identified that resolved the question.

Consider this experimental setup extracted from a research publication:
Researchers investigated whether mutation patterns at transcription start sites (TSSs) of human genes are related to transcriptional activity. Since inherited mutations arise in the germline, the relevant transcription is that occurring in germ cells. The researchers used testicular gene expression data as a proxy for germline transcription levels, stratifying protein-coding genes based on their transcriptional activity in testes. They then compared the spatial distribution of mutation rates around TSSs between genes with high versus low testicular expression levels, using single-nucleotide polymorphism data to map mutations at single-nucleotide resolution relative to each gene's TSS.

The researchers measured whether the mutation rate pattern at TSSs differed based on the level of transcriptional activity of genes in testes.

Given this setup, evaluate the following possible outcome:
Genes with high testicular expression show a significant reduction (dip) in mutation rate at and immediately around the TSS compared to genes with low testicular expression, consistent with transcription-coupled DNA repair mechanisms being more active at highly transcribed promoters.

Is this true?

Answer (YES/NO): NO